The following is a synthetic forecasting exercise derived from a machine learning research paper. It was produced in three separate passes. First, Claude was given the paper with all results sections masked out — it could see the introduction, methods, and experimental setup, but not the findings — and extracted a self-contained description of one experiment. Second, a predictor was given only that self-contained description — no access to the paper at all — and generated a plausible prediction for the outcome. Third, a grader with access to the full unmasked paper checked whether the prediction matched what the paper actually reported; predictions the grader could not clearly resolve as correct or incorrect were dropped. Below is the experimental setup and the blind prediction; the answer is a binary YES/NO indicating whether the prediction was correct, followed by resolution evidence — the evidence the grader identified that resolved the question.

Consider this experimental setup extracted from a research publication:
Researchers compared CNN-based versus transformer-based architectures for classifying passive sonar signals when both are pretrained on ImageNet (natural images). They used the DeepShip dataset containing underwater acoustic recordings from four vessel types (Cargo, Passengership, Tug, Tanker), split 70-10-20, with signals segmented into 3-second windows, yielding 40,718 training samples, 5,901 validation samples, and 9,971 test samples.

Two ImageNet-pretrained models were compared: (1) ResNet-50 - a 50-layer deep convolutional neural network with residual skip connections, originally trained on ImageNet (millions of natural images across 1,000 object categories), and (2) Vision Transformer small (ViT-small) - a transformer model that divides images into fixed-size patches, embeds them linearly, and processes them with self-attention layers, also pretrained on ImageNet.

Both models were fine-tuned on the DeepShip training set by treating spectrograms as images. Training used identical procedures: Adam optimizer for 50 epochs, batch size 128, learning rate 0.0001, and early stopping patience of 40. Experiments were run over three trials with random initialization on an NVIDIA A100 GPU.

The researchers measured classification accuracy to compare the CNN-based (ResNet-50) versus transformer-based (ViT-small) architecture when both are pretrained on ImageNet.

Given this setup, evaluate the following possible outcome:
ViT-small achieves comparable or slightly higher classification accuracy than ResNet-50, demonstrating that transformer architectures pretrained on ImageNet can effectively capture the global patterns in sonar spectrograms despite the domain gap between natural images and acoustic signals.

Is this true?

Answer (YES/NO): NO